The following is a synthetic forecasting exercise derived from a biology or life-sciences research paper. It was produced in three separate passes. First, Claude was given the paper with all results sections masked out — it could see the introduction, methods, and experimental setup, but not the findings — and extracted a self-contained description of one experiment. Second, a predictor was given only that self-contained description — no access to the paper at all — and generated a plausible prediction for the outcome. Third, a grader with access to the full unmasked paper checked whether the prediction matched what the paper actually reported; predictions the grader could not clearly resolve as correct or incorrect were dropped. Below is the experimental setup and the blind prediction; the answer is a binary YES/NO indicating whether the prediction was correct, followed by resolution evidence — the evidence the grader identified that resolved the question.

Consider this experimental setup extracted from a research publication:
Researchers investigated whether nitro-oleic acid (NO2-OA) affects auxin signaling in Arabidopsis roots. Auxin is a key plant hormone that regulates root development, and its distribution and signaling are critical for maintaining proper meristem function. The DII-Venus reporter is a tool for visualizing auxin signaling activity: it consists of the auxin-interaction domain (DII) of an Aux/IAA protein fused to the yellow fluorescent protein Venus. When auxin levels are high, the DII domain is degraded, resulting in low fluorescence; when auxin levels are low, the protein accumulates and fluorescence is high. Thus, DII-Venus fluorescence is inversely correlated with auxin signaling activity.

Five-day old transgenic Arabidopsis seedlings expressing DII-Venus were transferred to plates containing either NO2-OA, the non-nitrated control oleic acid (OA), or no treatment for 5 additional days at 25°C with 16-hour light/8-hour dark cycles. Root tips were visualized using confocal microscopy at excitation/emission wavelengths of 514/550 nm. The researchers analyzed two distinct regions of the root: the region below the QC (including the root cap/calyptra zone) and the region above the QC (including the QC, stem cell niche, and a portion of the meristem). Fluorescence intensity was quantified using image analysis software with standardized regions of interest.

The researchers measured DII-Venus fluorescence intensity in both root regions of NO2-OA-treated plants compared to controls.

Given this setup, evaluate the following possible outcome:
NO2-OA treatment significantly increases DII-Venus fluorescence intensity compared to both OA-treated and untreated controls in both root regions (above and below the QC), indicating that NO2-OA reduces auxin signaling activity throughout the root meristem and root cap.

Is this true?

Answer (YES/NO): NO